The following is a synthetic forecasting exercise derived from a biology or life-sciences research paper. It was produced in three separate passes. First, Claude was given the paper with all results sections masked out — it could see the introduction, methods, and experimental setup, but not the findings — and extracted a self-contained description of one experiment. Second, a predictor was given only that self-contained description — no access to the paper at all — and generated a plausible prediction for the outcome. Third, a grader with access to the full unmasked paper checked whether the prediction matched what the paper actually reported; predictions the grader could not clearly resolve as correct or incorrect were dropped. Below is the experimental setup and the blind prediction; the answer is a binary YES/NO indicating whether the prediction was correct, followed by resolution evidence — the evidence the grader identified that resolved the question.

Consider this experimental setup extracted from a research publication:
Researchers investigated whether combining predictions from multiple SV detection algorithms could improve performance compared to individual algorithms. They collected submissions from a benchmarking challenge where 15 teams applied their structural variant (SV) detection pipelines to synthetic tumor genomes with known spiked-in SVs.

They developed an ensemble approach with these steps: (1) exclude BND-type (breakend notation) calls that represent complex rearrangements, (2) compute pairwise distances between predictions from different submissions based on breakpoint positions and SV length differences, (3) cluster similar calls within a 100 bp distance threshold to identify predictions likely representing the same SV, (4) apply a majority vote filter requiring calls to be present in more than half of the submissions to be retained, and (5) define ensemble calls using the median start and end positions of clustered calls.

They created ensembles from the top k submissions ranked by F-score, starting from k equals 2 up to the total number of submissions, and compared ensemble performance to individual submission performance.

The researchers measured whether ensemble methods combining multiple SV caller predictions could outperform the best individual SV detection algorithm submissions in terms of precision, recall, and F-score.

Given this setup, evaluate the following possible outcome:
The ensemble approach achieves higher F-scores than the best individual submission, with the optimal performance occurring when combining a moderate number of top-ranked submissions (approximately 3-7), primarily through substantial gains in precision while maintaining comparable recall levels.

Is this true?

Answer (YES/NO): NO